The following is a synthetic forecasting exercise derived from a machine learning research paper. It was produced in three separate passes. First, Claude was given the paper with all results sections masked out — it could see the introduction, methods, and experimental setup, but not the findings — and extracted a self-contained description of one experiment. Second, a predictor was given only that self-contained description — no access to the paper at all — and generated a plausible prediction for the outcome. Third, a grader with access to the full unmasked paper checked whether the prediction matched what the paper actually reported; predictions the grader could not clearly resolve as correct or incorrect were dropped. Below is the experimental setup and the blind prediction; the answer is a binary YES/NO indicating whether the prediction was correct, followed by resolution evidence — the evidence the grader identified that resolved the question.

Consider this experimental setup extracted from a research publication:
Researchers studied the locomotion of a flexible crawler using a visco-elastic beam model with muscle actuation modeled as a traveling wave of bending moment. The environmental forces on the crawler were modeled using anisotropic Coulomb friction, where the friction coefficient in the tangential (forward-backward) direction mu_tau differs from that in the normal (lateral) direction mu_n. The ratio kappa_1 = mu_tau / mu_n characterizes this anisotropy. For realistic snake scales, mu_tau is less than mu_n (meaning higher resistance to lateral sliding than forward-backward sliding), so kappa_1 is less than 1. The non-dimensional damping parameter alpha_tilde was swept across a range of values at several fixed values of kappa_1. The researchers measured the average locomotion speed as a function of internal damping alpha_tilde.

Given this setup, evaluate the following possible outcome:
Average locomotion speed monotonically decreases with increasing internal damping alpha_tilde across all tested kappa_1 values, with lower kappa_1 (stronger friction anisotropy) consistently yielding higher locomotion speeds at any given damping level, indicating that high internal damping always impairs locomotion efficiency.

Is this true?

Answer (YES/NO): NO